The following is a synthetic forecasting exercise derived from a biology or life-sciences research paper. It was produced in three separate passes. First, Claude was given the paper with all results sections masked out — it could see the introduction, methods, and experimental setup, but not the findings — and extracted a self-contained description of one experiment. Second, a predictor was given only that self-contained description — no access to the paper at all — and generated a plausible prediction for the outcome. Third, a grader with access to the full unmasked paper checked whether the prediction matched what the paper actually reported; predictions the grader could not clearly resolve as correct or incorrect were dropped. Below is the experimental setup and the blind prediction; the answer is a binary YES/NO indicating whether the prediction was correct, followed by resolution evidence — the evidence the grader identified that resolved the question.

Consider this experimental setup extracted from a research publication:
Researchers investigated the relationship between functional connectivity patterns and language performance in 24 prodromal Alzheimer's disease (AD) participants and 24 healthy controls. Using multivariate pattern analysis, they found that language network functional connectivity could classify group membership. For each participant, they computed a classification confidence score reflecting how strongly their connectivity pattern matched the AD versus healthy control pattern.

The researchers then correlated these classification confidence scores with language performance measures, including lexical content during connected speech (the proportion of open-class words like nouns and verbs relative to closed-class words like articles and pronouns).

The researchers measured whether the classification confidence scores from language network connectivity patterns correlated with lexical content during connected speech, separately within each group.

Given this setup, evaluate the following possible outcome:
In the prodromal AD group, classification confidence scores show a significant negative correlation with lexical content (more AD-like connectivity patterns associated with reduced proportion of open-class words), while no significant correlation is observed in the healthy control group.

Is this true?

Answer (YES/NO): NO